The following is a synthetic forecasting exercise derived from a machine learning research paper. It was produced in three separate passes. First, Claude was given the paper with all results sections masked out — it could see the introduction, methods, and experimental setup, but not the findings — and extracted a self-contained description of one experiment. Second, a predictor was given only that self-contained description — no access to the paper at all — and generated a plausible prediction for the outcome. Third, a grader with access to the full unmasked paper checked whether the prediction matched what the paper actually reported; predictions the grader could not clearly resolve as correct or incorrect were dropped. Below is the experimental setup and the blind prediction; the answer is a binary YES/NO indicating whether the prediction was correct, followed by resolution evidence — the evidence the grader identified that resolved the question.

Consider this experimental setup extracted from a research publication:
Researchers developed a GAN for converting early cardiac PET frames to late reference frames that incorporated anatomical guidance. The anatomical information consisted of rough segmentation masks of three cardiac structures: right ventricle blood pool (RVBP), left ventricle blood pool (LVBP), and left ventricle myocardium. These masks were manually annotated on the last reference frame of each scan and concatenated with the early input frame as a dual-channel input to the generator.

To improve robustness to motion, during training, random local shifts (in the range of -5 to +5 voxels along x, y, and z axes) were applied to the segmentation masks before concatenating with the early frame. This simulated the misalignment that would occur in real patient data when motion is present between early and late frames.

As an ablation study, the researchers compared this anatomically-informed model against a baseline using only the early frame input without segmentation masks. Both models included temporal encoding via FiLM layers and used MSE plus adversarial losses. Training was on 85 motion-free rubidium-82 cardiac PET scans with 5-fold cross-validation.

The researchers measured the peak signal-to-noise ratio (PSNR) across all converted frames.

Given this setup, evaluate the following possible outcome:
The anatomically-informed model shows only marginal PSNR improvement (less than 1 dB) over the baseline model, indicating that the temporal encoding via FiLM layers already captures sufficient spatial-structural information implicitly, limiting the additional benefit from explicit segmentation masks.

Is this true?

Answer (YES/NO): YES